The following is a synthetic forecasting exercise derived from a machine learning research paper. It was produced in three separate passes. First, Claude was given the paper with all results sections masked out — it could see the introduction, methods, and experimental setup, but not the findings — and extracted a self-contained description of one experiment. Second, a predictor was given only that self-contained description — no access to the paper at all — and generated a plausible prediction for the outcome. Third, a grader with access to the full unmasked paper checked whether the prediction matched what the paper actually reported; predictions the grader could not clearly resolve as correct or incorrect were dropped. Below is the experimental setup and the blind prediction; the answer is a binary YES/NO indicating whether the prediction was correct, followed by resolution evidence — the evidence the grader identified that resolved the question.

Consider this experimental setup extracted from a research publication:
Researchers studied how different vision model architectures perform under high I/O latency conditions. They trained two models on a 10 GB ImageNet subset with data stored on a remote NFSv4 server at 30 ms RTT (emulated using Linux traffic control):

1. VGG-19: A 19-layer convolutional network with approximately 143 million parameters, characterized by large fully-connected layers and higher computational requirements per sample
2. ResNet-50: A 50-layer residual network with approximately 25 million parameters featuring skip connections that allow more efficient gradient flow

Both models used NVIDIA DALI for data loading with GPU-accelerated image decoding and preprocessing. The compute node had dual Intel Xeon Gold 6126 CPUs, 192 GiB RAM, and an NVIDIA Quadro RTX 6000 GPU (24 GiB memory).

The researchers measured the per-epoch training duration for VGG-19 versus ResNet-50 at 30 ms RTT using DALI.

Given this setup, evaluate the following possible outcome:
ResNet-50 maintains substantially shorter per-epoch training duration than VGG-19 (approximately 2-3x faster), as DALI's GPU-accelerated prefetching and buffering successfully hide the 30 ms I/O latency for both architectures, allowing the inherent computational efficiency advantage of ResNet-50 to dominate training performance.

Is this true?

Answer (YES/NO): NO